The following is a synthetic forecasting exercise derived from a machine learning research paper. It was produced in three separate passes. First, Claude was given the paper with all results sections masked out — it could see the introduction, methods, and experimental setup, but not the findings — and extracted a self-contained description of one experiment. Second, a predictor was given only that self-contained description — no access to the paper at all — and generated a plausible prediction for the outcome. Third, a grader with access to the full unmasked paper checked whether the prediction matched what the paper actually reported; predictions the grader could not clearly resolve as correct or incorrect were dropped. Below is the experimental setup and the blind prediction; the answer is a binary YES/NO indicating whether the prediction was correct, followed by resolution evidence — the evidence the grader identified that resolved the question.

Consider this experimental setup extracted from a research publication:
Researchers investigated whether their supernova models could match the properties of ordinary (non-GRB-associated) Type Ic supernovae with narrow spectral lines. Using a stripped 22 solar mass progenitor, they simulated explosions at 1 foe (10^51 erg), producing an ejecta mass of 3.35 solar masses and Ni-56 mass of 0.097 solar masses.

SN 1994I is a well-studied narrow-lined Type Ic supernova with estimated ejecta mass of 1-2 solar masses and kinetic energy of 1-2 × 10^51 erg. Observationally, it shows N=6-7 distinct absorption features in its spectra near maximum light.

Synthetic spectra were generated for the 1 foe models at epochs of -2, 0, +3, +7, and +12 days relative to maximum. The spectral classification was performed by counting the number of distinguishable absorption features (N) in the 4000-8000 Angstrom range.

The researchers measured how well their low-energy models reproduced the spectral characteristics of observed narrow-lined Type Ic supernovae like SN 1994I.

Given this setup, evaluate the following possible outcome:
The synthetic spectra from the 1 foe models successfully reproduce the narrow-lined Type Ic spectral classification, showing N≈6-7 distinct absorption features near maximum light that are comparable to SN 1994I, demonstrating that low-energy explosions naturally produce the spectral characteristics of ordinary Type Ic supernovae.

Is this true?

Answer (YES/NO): YES